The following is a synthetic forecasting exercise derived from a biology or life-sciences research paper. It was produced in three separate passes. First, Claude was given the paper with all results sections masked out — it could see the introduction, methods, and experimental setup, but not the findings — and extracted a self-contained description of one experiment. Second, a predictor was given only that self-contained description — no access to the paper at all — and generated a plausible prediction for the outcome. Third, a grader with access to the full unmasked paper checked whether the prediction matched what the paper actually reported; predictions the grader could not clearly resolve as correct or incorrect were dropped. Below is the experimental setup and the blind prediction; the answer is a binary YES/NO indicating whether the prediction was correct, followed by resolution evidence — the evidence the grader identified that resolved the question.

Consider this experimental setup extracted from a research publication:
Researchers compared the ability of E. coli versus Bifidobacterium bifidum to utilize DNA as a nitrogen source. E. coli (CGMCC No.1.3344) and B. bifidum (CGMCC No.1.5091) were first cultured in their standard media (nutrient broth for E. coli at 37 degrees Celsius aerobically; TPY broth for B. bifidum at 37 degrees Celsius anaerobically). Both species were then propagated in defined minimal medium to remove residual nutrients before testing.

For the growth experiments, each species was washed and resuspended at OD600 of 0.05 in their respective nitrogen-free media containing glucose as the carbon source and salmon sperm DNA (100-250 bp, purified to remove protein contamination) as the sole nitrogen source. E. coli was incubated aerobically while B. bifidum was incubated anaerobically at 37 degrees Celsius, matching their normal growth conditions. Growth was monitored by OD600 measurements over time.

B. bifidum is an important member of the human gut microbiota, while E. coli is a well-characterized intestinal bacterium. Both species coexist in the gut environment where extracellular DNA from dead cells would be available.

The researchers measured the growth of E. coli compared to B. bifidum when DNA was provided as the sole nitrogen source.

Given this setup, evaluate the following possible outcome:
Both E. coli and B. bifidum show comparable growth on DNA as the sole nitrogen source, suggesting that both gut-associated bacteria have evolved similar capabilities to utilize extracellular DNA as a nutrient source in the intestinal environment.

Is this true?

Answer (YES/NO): NO